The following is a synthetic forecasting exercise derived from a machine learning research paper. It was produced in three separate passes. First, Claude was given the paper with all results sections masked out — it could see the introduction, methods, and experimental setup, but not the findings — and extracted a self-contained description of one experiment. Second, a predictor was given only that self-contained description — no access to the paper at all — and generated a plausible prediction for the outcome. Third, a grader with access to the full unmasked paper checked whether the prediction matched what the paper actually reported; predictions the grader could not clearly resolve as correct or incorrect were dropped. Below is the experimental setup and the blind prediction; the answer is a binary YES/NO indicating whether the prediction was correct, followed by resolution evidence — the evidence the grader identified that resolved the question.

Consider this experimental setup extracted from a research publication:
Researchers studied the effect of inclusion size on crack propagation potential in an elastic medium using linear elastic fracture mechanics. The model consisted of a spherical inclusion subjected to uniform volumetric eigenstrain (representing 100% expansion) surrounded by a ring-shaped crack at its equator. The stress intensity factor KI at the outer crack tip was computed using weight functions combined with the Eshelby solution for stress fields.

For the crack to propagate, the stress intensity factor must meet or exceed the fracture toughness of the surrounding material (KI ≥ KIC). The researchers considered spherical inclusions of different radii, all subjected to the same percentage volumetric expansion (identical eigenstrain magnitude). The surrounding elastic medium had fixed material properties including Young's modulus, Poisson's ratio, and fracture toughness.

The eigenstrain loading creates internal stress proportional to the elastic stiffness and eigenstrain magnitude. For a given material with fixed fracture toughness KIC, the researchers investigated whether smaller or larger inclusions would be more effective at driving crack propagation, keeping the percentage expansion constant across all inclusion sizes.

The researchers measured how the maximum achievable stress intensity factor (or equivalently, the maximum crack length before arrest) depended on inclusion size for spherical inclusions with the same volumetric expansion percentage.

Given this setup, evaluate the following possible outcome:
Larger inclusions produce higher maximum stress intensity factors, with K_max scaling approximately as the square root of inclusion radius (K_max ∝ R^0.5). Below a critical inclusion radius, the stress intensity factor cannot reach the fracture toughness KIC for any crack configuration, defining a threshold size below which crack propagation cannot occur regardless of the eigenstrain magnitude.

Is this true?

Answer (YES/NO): NO